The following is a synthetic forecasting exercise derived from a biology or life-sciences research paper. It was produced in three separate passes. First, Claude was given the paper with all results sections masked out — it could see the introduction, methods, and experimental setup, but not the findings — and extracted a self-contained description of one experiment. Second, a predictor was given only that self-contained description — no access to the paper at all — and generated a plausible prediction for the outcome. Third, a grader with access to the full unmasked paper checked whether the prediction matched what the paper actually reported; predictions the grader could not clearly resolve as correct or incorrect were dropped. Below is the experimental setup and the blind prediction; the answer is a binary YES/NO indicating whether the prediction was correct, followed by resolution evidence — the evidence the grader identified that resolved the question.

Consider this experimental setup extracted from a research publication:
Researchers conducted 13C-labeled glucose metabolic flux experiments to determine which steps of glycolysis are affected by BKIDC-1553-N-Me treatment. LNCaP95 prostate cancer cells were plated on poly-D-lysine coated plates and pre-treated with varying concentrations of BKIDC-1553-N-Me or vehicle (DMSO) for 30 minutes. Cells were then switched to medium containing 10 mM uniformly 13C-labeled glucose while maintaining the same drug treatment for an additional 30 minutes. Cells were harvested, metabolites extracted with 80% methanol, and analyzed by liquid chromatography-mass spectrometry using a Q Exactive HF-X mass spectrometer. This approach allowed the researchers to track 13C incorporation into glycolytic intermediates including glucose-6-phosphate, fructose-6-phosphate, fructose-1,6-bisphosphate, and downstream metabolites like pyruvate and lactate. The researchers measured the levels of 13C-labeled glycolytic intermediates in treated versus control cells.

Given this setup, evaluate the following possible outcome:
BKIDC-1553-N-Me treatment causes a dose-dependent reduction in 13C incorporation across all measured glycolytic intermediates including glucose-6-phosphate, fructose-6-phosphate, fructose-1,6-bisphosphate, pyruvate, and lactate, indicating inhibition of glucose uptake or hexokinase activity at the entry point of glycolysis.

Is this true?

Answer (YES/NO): YES